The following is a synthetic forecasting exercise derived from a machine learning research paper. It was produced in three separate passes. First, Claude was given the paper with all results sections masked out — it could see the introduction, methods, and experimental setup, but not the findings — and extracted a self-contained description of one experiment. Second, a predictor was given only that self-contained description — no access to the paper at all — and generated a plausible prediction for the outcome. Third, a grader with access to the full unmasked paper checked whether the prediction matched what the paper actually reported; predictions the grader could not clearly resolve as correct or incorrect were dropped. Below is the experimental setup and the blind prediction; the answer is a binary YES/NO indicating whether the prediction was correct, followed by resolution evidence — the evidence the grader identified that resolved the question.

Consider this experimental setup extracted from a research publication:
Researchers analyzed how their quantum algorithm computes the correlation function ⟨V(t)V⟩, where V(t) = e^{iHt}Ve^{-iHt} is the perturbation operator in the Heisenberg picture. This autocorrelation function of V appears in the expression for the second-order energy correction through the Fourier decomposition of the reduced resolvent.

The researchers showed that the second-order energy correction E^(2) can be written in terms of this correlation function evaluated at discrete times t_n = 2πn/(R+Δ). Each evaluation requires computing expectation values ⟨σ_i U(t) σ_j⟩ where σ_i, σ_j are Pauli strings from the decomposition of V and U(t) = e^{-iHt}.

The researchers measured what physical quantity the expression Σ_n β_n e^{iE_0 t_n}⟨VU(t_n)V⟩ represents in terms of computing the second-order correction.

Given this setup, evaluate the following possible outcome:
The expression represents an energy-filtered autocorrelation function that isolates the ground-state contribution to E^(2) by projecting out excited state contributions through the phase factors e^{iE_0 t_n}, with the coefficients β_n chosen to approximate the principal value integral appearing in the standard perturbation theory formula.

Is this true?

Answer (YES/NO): NO